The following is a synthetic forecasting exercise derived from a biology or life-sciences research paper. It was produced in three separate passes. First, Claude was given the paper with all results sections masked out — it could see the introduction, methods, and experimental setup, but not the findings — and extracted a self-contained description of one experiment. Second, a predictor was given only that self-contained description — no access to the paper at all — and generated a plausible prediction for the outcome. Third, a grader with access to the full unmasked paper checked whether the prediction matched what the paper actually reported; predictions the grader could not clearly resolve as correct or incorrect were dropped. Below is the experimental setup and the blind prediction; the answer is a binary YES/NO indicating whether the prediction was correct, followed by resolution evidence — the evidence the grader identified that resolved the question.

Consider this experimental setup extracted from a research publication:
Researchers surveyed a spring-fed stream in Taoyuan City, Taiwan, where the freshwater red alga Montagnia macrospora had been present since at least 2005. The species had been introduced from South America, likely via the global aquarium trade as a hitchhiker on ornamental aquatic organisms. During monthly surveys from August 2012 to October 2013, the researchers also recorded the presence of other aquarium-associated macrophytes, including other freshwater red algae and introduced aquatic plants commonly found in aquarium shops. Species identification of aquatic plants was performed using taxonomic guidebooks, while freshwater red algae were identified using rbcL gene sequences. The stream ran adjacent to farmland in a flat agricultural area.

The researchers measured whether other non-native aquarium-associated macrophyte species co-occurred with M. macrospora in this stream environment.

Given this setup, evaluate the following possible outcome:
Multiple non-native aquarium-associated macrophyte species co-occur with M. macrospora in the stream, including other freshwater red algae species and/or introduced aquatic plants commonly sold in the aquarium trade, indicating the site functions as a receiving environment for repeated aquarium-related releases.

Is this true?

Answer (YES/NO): YES